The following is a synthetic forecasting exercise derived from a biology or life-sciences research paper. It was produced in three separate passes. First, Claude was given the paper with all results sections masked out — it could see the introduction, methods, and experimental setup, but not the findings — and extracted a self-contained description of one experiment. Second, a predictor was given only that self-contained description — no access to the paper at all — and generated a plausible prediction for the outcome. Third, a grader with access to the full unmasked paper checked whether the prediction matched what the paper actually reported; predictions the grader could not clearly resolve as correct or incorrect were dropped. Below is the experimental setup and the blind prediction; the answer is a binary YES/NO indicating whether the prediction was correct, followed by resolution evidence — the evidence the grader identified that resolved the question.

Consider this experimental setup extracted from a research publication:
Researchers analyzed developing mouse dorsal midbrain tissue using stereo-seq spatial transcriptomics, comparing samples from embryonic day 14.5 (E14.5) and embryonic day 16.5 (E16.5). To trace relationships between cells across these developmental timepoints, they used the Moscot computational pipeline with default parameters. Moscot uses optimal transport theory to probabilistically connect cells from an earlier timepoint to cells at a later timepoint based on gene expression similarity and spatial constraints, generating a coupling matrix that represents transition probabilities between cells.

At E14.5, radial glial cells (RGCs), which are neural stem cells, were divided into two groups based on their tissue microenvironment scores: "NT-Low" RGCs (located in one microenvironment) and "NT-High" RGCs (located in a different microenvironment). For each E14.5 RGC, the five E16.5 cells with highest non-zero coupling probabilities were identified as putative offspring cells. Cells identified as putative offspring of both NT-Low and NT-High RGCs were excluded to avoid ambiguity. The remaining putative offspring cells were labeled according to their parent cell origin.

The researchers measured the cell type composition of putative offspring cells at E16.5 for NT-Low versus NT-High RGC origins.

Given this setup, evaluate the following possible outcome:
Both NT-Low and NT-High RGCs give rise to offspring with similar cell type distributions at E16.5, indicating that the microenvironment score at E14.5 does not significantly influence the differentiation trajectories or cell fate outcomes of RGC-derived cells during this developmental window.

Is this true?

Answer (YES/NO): NO